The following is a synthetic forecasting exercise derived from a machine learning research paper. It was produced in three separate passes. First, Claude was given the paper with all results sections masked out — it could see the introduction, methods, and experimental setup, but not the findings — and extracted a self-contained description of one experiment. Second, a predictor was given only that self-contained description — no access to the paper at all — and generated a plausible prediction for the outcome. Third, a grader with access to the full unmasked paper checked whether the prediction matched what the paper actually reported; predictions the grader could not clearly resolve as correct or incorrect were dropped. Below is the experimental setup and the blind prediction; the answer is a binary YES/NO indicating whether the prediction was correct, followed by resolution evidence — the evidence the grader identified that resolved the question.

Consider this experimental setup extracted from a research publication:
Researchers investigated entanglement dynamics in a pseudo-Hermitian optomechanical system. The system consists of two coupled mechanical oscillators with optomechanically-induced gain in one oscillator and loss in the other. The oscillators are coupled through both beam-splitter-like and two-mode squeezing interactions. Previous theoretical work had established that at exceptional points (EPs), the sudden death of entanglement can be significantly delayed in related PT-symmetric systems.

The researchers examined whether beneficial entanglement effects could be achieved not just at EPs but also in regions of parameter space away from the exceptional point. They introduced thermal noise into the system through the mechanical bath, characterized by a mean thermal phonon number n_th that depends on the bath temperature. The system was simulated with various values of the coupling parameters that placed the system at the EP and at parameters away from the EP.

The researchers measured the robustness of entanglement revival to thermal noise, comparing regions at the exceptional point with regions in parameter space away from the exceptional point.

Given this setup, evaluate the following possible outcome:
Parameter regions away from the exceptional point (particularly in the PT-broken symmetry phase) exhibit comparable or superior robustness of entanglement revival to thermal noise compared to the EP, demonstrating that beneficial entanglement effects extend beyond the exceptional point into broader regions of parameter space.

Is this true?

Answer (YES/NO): NO